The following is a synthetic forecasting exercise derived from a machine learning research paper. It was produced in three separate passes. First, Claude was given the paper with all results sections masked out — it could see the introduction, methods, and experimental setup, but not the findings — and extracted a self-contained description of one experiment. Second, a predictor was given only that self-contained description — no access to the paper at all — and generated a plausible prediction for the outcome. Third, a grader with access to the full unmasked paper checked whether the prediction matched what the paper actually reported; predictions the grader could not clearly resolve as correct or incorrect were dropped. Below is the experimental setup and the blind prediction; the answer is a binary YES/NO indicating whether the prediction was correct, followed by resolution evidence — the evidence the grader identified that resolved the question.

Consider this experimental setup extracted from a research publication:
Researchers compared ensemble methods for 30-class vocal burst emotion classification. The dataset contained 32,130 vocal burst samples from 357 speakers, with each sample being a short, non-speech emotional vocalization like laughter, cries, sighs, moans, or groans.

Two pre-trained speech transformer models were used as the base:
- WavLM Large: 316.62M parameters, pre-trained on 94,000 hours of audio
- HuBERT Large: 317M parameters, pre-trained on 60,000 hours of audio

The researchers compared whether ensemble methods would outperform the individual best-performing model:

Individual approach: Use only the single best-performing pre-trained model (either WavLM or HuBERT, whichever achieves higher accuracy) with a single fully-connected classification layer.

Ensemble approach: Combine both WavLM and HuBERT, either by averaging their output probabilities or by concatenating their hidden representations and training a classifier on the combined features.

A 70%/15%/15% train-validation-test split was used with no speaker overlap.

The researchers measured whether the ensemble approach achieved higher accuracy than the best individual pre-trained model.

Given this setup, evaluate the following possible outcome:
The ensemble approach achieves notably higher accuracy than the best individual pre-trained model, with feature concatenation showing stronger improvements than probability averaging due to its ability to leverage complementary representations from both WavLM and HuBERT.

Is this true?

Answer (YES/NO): NO